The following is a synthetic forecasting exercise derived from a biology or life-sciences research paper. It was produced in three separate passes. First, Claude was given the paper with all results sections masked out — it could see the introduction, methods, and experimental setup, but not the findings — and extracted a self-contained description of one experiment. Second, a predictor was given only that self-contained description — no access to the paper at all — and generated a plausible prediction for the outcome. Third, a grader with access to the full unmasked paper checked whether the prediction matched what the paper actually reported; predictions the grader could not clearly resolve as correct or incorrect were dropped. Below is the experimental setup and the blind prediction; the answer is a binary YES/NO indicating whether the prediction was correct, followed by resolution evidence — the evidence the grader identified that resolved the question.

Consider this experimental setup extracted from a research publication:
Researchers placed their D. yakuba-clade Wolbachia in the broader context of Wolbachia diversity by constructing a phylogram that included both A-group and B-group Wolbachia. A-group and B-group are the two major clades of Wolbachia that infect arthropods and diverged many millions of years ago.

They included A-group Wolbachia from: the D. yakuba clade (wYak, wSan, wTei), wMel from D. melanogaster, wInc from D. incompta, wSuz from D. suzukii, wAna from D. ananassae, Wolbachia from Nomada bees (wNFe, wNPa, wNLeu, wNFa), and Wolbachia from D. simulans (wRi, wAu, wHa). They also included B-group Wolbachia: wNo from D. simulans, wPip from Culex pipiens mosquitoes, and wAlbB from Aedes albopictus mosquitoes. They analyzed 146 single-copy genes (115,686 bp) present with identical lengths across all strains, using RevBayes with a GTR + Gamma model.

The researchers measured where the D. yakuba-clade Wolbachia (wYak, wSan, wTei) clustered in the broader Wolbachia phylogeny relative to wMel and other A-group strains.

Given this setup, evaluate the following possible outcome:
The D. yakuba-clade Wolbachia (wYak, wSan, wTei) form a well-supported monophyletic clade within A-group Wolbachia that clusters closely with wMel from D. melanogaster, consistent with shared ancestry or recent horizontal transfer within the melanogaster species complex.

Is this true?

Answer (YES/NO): YES